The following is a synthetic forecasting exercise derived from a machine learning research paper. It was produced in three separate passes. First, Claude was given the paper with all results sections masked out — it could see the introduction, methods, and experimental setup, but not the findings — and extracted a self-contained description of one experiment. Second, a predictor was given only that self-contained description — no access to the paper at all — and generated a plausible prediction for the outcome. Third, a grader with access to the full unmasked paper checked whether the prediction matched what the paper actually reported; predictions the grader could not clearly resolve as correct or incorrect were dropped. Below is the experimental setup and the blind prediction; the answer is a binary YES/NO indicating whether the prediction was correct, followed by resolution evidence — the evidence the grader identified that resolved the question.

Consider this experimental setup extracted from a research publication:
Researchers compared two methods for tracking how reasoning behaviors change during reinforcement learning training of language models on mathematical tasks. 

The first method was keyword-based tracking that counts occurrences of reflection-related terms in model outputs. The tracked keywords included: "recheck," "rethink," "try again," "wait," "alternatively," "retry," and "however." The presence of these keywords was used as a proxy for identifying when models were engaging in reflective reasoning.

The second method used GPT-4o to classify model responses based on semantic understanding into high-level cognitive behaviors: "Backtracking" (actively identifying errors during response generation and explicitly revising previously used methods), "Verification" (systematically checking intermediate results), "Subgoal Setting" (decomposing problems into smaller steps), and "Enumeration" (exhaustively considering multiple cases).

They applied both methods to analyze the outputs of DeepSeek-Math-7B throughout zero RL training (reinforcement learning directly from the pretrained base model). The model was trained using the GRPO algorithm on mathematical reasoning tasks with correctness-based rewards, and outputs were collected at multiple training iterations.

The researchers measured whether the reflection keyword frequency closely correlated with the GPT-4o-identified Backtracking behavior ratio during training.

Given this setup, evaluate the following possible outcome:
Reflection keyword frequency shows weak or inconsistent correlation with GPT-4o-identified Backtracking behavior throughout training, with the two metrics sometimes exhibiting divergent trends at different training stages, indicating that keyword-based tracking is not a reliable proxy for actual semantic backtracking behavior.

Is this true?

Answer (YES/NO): YES